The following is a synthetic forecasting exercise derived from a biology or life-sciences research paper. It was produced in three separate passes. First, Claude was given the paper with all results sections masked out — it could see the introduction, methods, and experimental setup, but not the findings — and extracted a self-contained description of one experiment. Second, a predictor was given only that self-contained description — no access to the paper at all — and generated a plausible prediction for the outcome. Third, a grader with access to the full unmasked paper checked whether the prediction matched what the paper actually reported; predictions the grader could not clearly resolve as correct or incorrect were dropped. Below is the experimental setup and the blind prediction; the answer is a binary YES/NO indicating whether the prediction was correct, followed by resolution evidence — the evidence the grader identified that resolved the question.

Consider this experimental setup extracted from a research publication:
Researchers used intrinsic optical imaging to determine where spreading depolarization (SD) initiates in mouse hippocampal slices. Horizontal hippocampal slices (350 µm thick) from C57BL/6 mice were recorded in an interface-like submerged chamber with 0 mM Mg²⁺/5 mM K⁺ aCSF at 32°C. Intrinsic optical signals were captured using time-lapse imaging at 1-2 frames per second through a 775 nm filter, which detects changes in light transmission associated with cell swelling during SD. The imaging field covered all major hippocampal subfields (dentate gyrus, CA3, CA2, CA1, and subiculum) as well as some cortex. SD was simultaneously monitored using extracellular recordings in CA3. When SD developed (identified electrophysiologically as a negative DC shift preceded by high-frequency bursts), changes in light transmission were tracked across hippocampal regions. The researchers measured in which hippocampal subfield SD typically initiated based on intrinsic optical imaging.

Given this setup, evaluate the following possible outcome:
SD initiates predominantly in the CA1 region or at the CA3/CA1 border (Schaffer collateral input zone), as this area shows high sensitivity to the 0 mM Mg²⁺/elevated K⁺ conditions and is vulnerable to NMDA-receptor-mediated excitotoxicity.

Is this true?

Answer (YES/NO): NO